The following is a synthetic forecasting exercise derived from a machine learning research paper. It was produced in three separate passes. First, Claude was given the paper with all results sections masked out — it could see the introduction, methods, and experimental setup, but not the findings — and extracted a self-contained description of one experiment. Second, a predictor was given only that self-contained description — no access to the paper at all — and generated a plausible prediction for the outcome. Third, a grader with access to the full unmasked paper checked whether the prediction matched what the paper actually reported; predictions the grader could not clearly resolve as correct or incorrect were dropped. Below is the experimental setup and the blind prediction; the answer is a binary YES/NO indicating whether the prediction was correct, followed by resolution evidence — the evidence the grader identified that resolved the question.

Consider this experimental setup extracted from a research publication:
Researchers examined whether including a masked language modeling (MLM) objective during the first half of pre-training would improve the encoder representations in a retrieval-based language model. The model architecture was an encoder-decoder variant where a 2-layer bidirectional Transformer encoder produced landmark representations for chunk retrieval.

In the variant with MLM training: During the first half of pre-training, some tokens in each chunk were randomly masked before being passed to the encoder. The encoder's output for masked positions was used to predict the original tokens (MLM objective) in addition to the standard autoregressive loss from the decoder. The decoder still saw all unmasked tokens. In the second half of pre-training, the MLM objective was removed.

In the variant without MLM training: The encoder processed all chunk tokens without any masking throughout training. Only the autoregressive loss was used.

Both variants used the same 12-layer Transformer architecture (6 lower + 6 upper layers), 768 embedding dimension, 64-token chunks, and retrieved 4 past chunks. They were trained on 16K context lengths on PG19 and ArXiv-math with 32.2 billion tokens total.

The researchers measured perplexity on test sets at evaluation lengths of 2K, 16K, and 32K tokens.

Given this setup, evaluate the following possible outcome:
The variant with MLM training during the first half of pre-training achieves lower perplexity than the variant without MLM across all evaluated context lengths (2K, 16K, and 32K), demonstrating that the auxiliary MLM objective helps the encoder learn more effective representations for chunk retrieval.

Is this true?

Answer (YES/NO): NO